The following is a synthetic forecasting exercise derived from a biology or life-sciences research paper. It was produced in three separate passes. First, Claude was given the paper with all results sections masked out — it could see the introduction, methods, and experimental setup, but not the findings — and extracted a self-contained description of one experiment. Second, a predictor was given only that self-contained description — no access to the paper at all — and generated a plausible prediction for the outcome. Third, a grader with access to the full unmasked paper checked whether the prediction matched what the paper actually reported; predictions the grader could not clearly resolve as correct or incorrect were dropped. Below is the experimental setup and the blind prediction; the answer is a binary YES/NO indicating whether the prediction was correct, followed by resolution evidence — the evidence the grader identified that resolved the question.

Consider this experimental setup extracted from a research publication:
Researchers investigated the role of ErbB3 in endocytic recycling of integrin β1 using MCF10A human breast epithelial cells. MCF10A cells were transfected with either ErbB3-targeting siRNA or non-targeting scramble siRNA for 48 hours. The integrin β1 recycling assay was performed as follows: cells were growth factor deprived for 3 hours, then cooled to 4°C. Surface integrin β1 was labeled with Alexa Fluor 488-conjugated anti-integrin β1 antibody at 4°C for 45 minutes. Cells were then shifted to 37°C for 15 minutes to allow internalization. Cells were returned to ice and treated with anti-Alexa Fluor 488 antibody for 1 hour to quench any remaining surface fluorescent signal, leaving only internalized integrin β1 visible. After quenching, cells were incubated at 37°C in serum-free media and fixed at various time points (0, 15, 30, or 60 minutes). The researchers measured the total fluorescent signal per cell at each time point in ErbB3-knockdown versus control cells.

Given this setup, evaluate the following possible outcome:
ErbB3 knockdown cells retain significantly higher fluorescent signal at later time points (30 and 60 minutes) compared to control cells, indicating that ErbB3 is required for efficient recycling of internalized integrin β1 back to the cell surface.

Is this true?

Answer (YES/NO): NO